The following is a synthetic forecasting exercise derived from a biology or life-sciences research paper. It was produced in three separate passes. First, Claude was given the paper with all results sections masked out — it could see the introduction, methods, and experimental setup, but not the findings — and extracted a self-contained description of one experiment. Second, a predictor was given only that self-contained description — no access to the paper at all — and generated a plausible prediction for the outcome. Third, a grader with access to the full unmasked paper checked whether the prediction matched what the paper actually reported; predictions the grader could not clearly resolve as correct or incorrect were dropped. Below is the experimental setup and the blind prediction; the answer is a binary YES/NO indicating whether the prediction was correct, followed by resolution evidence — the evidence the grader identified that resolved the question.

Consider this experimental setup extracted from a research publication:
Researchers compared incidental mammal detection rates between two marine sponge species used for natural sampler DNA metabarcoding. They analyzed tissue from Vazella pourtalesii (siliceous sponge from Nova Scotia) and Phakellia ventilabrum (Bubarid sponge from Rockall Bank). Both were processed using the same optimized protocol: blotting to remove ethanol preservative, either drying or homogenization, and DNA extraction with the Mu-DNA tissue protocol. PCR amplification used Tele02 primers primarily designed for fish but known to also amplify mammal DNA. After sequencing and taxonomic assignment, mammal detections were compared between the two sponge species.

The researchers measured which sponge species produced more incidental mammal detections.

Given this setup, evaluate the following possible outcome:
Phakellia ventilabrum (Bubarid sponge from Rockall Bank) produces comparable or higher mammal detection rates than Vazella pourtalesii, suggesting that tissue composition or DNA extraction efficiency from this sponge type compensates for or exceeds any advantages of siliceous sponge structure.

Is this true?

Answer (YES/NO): NO